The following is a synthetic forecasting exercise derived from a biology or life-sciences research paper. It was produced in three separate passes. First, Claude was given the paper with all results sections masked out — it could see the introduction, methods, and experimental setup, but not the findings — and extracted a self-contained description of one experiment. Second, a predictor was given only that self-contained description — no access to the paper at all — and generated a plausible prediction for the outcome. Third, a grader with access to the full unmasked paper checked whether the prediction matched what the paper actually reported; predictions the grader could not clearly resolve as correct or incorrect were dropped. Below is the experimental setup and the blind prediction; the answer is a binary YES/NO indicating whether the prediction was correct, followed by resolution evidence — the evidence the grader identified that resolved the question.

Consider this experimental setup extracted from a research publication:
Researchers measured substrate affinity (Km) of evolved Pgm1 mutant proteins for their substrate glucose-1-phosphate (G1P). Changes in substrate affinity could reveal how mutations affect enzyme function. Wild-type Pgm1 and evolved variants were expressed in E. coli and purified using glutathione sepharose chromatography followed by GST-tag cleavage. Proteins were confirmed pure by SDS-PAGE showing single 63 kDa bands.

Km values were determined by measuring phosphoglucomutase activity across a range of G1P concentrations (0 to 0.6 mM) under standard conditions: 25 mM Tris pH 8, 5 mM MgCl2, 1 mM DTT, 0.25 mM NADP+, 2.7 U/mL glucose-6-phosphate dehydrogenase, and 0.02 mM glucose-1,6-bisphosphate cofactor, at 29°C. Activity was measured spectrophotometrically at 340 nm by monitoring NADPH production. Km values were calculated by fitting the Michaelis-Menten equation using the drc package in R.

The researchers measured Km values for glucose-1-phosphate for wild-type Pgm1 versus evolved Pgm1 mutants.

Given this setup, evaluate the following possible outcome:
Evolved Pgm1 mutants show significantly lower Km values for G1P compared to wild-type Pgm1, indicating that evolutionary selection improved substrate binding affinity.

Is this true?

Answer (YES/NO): NO